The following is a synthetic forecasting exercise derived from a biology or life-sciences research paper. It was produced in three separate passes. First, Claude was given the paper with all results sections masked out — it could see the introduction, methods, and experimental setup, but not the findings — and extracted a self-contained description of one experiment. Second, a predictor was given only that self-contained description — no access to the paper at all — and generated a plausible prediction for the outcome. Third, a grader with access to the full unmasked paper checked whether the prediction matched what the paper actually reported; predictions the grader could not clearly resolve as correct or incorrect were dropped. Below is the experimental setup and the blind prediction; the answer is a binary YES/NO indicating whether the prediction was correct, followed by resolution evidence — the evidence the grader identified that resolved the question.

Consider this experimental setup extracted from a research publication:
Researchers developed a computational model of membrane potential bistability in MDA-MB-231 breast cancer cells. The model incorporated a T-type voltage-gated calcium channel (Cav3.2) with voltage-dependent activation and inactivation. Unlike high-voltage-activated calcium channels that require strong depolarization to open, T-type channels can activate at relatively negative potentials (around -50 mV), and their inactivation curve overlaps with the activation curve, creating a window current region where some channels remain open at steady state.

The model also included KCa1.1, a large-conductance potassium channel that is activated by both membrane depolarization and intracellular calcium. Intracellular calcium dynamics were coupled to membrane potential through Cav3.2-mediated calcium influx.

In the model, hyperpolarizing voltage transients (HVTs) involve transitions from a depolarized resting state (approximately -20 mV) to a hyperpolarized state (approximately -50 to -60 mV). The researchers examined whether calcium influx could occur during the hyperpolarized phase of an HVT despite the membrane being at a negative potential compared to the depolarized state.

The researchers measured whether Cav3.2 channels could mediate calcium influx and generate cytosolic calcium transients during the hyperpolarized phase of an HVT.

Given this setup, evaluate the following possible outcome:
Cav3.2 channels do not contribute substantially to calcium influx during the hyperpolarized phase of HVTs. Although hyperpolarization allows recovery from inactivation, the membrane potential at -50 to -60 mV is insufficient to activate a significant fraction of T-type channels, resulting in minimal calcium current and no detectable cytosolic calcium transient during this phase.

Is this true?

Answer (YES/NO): NO